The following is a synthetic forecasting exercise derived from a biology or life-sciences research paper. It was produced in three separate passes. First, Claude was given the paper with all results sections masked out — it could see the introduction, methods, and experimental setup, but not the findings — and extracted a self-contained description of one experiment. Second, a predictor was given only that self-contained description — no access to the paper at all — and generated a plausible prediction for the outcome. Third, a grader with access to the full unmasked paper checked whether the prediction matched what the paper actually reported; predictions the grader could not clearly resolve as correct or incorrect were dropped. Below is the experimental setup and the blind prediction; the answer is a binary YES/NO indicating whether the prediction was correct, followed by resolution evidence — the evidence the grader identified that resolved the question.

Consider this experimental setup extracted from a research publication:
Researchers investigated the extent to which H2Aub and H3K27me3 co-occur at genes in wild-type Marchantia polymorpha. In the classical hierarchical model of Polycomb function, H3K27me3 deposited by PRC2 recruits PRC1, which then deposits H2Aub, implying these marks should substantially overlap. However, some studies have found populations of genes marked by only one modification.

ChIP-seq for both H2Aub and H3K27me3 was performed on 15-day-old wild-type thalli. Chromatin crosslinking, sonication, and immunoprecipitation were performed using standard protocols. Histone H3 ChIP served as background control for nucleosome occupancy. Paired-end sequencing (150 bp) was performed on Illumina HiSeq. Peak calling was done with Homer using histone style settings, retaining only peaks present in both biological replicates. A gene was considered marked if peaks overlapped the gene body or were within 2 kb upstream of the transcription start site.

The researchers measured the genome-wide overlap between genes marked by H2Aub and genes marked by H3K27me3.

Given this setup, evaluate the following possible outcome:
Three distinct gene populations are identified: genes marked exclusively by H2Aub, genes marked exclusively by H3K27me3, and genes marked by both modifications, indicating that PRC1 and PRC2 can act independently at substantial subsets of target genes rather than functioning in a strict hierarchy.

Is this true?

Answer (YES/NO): YES